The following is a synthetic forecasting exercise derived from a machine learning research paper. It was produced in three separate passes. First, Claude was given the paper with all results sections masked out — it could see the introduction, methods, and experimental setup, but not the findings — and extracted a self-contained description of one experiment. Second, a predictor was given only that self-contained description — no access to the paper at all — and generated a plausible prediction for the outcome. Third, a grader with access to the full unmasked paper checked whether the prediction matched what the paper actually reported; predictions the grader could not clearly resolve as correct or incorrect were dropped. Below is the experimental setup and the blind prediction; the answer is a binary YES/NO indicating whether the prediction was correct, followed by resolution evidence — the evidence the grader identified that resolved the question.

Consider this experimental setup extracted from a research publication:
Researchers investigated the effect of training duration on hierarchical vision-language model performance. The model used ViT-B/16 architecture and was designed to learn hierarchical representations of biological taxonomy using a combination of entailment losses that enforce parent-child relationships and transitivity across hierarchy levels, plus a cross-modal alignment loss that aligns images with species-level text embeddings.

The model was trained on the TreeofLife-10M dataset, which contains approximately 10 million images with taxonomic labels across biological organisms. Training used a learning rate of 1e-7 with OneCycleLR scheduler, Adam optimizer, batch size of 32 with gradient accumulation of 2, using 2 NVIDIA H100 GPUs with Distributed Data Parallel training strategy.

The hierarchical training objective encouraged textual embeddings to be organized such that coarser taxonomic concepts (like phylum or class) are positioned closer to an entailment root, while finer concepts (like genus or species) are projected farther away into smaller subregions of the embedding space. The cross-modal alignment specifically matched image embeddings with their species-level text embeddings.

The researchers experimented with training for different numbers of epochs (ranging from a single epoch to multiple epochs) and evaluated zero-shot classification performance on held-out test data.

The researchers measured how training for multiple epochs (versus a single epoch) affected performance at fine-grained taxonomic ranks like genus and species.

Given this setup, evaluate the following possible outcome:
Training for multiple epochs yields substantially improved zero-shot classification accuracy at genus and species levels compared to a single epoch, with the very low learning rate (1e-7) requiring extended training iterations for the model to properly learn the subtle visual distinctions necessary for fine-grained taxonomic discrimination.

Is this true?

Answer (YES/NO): NO